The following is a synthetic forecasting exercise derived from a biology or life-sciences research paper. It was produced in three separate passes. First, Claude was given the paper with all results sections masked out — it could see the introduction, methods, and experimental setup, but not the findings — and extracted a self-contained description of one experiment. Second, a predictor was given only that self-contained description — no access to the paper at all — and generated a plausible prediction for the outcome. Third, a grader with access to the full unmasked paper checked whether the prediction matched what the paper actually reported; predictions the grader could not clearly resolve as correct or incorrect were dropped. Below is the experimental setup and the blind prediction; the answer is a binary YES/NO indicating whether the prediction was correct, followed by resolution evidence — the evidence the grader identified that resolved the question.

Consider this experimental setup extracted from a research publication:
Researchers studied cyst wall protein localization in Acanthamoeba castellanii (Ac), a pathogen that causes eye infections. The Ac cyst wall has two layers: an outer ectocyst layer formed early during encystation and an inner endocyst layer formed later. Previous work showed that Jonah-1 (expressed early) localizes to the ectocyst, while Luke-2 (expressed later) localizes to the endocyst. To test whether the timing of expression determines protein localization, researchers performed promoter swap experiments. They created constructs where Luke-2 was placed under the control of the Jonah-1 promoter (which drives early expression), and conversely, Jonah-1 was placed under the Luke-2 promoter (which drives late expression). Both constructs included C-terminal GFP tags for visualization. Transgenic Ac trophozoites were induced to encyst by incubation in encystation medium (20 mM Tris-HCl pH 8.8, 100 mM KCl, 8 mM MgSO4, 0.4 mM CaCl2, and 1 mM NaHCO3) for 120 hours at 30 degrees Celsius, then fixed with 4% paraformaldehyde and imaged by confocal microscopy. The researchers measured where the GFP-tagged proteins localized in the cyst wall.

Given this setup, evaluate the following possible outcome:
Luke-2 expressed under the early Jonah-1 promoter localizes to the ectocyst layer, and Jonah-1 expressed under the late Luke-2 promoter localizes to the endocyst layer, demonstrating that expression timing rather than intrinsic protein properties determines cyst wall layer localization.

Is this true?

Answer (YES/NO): NO